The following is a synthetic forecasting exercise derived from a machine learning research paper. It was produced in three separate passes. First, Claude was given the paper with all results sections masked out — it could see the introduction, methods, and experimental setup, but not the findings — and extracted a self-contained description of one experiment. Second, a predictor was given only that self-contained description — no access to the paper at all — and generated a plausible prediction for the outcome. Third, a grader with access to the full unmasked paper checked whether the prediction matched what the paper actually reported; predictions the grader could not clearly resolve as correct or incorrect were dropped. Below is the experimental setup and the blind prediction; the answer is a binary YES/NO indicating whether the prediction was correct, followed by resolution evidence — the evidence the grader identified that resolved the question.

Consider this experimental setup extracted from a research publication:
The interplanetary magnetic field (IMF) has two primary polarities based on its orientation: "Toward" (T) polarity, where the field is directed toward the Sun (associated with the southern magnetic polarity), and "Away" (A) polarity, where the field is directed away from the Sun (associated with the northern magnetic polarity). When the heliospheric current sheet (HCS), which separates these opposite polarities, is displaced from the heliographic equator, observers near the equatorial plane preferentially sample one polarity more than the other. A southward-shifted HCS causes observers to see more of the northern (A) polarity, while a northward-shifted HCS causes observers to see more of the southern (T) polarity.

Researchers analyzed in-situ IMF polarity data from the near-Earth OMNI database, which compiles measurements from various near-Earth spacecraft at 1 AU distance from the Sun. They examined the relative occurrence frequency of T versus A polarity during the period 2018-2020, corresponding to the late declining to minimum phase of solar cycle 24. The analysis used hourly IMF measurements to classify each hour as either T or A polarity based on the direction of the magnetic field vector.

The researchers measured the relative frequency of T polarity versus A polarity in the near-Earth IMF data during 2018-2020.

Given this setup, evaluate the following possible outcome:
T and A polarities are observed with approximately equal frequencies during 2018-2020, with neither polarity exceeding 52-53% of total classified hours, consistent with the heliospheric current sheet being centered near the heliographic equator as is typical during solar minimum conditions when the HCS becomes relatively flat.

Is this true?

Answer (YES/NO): NO